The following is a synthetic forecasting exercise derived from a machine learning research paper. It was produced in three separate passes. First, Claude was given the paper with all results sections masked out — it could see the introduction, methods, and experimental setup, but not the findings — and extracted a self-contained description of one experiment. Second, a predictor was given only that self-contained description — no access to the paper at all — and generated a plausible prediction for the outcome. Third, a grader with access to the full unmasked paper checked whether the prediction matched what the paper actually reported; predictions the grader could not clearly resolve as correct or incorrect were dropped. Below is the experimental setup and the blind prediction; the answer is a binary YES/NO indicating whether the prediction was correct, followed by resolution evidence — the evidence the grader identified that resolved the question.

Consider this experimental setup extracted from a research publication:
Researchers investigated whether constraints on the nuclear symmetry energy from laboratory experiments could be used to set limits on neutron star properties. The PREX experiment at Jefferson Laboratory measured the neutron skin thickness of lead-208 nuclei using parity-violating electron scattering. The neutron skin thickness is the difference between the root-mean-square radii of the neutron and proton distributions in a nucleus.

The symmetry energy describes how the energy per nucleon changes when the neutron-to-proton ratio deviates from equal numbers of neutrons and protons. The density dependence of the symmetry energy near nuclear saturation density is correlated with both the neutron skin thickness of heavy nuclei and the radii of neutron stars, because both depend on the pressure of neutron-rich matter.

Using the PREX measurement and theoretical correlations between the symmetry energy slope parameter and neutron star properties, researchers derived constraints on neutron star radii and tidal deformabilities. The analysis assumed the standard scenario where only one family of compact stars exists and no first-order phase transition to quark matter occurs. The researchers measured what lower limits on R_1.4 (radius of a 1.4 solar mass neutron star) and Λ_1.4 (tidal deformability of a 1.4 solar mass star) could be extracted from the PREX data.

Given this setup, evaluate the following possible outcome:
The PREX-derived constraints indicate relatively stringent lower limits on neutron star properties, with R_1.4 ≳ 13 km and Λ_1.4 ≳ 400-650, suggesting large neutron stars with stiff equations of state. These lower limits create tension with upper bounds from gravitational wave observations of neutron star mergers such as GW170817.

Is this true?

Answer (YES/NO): NO